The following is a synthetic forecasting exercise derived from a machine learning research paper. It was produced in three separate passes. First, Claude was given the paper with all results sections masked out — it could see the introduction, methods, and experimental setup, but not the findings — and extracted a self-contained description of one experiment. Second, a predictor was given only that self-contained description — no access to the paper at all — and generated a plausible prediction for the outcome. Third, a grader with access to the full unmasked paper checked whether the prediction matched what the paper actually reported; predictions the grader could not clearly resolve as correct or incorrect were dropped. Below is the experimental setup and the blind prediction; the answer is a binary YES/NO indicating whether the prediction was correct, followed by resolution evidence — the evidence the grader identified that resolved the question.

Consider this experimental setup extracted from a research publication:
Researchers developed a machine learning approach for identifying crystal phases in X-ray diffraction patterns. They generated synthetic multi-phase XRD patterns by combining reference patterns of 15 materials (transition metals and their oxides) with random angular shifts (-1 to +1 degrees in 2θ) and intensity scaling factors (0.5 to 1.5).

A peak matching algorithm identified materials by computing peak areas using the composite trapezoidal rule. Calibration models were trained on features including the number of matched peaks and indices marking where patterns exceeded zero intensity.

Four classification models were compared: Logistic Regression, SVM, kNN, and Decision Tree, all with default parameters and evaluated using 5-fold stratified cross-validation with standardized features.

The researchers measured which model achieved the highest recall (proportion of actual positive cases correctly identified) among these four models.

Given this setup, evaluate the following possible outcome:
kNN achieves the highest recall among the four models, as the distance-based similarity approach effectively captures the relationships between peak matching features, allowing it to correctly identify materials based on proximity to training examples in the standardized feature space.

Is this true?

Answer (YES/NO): NO